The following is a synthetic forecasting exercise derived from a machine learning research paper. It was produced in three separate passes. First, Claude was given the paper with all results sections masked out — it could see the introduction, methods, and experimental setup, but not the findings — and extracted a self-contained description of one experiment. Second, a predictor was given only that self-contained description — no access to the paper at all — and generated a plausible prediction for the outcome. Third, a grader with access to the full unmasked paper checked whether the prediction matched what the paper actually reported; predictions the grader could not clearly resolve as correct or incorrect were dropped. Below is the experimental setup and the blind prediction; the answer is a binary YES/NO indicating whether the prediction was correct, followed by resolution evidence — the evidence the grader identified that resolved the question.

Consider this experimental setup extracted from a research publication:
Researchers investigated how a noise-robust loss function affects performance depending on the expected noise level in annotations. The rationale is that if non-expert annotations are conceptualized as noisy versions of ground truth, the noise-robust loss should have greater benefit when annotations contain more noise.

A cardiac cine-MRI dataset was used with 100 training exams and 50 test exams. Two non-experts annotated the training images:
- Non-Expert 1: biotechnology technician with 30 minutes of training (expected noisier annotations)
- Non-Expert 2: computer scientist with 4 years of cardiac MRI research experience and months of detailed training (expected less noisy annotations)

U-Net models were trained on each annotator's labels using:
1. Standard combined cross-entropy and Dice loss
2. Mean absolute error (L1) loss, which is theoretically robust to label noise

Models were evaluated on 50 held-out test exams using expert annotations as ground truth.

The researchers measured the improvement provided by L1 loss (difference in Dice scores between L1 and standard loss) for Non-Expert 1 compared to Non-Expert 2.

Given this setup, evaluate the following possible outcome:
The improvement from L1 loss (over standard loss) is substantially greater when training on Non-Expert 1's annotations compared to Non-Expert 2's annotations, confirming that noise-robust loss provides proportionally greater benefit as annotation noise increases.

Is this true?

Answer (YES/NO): YES